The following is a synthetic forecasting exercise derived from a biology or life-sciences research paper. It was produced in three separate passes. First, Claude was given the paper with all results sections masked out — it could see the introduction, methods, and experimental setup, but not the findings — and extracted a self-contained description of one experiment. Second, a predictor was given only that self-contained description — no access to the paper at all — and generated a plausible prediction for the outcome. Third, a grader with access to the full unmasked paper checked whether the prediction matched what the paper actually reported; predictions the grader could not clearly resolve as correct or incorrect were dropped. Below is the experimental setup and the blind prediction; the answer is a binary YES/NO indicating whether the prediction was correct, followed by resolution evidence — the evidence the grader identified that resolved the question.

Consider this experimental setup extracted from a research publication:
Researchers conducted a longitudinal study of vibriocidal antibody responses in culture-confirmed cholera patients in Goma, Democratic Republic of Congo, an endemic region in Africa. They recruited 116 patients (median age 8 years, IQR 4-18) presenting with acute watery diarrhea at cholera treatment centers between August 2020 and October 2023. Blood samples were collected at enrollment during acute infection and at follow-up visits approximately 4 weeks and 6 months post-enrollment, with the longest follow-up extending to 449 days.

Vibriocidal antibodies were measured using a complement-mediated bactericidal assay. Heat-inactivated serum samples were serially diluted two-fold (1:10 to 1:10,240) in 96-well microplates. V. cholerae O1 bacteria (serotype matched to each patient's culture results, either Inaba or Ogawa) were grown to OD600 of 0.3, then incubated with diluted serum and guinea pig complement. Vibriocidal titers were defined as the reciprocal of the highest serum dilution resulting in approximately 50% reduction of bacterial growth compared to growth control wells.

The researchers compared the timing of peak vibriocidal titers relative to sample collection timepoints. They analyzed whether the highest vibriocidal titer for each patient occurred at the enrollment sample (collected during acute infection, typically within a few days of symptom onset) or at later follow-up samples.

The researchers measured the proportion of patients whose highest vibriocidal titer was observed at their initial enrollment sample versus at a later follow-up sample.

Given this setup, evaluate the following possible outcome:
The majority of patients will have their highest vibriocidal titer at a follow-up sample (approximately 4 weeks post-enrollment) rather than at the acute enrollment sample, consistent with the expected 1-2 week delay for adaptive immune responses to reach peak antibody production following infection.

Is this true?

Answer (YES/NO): NO